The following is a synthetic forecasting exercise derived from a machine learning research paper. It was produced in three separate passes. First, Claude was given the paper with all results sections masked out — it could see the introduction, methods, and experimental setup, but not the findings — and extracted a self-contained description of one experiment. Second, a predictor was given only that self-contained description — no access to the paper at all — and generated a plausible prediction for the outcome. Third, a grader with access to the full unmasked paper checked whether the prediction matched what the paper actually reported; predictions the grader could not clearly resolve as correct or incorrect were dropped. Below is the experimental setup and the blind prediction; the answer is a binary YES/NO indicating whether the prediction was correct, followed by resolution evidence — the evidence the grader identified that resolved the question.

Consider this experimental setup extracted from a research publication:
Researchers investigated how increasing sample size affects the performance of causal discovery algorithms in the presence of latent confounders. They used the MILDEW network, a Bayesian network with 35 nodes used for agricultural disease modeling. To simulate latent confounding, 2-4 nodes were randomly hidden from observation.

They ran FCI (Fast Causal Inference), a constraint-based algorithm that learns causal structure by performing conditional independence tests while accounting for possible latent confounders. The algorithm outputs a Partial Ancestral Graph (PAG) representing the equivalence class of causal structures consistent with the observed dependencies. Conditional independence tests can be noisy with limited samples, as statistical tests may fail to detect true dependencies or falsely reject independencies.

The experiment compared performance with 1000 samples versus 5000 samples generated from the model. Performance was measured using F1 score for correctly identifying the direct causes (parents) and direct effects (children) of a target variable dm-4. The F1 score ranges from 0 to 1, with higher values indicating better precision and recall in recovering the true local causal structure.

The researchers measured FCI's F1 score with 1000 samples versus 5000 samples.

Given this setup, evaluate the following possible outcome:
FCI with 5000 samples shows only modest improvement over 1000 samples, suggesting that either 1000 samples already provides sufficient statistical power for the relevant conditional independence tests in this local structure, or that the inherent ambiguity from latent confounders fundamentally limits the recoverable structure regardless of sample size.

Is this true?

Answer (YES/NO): YES